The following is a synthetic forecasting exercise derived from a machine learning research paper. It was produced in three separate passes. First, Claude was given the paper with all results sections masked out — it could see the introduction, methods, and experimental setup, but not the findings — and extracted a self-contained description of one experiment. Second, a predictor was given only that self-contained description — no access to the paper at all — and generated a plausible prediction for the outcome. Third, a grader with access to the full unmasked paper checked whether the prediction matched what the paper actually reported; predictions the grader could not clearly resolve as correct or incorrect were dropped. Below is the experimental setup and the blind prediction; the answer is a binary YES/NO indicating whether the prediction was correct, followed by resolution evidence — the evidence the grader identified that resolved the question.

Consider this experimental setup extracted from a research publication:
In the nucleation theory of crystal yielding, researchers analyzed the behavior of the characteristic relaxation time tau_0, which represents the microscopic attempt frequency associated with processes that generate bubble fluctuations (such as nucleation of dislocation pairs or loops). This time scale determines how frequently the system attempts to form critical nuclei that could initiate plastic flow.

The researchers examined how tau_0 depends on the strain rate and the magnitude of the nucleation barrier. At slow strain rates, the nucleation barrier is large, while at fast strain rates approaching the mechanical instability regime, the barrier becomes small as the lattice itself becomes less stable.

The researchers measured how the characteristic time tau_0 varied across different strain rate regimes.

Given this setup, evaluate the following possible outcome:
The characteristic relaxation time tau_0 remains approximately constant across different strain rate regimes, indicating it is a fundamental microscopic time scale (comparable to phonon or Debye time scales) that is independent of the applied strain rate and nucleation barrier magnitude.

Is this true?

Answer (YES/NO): NO